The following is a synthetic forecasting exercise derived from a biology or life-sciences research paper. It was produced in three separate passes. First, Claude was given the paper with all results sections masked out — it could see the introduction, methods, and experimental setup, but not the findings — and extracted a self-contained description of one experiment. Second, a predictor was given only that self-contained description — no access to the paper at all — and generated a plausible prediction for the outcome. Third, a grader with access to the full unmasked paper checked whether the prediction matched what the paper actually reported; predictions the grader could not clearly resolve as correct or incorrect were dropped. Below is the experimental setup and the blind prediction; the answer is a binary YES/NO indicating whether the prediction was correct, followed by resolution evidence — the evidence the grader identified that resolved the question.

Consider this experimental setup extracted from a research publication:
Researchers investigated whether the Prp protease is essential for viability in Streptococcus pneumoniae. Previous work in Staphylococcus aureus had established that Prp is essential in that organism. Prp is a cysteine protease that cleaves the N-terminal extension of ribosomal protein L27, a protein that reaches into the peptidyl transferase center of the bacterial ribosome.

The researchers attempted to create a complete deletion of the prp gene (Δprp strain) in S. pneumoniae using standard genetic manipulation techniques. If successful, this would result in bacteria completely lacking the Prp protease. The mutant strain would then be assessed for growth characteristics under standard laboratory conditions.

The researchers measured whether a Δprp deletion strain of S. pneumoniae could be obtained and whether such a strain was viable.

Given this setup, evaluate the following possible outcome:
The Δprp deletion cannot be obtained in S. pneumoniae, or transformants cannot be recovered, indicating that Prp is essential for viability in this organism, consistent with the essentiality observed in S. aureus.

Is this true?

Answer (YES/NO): NO